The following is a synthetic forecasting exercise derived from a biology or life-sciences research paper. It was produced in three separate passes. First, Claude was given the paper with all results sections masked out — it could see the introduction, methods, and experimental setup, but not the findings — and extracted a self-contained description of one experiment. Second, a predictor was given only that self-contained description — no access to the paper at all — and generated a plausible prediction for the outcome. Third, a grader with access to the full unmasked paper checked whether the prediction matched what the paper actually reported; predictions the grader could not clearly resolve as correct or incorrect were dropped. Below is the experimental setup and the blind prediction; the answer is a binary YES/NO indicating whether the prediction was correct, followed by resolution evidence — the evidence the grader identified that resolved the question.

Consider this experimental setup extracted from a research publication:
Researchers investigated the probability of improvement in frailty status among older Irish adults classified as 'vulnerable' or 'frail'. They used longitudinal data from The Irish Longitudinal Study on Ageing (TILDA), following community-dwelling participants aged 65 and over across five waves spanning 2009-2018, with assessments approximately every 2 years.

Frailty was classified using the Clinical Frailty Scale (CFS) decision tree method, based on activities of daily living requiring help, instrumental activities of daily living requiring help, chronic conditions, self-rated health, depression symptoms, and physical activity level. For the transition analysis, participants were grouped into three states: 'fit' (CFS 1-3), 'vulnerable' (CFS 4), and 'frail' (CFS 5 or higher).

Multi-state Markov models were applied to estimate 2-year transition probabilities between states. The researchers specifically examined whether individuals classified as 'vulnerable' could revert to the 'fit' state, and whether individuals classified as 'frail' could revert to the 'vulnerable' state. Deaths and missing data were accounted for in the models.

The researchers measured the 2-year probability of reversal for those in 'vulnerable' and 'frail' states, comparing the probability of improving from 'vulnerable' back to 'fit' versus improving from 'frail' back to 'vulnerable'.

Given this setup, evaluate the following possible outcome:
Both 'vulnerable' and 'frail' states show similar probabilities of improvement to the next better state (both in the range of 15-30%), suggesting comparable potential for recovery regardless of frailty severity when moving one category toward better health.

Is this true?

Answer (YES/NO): YES